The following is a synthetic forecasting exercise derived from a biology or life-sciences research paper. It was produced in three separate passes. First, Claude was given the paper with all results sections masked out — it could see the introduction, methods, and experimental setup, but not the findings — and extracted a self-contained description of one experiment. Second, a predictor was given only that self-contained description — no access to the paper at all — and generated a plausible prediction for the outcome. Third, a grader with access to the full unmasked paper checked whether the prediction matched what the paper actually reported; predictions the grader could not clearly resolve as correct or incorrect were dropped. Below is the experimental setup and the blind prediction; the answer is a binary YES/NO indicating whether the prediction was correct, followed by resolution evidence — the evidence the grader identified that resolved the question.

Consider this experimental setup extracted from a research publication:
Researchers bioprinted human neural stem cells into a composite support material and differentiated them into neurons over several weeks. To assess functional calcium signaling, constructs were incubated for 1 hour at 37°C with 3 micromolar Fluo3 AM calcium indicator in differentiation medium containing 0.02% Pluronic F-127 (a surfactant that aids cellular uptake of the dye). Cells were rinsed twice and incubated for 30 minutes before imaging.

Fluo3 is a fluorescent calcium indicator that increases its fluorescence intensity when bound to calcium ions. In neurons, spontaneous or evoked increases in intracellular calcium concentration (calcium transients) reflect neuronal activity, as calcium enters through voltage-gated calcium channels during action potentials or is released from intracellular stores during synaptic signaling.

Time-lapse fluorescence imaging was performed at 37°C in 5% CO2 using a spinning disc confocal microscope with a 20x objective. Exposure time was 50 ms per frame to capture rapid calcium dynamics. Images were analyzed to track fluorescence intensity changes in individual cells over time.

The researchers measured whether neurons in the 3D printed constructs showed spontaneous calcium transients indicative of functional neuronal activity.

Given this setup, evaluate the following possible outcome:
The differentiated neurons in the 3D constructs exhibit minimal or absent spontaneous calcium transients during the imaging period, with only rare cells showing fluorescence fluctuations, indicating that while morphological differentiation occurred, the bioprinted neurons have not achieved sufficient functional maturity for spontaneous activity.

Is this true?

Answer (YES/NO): NO